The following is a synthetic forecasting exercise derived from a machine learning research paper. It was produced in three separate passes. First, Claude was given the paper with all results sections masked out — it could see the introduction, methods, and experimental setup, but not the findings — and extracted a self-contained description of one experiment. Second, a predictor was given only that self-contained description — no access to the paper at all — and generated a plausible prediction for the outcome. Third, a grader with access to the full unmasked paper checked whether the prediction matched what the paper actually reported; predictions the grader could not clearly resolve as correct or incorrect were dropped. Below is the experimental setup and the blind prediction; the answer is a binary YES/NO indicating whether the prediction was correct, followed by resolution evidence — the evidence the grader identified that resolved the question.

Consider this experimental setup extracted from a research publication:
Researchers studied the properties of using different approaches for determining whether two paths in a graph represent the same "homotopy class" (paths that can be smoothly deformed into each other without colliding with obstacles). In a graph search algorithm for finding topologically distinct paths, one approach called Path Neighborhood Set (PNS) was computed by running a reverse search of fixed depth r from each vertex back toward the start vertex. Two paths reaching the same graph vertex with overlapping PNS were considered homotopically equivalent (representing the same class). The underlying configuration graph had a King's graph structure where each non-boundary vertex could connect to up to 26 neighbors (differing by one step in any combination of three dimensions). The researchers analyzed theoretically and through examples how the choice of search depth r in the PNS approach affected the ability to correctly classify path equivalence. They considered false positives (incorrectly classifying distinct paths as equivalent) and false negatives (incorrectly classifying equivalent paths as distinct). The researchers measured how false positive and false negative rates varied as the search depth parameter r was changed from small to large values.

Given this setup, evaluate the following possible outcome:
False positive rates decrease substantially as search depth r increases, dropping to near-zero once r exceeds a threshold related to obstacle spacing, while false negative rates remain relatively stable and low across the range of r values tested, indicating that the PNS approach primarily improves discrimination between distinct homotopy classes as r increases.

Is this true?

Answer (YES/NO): NO